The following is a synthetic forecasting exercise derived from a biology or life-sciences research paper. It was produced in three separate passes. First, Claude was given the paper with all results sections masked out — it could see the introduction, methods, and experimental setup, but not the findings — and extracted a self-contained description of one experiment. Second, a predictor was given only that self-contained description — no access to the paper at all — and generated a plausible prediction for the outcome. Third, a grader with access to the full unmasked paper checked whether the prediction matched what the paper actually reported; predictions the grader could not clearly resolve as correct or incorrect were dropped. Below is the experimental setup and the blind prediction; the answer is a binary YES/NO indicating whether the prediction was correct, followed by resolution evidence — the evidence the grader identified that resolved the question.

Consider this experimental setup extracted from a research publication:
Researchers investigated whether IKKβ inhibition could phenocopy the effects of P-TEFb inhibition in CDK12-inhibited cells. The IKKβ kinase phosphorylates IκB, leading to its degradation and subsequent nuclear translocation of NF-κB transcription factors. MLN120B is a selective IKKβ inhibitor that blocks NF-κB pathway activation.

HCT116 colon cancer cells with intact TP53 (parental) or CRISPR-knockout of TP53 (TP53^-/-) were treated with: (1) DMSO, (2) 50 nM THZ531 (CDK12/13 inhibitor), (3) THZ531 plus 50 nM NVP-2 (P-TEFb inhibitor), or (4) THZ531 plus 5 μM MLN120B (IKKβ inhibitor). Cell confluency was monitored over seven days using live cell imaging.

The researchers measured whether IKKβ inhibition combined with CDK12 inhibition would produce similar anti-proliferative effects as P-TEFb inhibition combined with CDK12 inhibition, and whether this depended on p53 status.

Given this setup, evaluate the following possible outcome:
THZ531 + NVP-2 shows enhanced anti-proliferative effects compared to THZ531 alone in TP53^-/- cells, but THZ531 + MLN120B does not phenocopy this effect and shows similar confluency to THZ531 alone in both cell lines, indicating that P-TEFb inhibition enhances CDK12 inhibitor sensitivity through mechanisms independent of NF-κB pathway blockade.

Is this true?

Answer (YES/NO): NO